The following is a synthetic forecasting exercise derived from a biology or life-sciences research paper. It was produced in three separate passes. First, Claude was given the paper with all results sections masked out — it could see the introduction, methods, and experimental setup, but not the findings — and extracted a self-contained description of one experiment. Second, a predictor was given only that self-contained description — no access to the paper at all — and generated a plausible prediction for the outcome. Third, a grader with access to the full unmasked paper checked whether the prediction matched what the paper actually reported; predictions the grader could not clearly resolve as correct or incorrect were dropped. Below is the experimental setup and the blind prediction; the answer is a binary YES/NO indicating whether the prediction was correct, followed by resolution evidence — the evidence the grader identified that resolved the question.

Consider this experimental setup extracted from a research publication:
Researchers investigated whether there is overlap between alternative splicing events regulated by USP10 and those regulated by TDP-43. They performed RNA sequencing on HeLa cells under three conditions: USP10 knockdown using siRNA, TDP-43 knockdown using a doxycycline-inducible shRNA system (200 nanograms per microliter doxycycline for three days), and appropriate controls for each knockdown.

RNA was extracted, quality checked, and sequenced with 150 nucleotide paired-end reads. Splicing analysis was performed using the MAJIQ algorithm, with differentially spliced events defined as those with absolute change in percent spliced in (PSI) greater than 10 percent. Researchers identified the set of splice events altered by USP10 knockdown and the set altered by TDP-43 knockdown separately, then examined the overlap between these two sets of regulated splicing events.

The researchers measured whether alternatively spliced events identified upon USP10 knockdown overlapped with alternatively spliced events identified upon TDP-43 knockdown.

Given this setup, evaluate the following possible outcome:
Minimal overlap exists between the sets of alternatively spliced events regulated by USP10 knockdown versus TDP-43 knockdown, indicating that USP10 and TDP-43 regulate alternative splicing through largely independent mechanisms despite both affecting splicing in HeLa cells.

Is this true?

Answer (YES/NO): NO